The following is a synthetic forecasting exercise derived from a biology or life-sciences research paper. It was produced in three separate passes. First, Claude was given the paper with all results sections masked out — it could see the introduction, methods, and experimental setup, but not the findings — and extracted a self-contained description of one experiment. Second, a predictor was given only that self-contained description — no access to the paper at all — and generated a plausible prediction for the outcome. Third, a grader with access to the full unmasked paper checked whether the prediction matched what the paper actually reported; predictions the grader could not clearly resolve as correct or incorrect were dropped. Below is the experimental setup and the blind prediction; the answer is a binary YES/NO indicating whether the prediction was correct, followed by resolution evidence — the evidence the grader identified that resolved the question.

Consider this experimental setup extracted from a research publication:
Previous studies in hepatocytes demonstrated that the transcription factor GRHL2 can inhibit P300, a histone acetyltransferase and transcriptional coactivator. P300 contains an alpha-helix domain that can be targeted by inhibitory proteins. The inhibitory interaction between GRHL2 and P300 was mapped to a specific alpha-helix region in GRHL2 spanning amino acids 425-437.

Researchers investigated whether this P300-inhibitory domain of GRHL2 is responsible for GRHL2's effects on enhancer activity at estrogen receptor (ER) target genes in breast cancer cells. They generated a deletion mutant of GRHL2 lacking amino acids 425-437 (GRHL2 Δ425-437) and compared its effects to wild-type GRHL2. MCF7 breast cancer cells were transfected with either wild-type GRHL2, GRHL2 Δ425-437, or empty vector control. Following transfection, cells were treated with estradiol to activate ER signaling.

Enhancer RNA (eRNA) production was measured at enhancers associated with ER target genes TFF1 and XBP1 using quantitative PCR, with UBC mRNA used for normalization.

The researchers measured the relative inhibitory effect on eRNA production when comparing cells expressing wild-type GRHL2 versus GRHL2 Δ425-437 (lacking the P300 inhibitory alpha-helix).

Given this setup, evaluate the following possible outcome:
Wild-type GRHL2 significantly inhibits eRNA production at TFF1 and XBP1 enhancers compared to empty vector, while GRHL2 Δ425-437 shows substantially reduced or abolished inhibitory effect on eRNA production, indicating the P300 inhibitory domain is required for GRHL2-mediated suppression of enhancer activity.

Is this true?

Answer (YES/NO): YES